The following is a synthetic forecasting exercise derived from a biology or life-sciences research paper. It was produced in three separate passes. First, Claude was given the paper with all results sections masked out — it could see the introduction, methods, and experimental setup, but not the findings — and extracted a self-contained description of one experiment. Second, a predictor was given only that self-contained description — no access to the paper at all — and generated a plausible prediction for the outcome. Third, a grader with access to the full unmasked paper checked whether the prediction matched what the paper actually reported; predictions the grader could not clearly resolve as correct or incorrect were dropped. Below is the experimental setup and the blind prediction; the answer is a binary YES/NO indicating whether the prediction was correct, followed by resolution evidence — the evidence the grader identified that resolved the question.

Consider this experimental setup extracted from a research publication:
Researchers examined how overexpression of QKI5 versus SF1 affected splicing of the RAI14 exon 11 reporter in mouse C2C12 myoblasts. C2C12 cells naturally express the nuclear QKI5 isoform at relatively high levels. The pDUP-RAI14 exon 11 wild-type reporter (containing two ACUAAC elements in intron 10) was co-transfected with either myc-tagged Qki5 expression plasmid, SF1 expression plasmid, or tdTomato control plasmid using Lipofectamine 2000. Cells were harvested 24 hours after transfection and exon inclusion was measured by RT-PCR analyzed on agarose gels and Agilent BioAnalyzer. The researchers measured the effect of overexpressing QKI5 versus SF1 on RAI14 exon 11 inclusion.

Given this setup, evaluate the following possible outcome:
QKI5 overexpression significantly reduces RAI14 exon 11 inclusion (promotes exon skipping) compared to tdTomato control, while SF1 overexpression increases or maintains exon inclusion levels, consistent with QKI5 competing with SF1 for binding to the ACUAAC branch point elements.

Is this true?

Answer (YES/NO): YES